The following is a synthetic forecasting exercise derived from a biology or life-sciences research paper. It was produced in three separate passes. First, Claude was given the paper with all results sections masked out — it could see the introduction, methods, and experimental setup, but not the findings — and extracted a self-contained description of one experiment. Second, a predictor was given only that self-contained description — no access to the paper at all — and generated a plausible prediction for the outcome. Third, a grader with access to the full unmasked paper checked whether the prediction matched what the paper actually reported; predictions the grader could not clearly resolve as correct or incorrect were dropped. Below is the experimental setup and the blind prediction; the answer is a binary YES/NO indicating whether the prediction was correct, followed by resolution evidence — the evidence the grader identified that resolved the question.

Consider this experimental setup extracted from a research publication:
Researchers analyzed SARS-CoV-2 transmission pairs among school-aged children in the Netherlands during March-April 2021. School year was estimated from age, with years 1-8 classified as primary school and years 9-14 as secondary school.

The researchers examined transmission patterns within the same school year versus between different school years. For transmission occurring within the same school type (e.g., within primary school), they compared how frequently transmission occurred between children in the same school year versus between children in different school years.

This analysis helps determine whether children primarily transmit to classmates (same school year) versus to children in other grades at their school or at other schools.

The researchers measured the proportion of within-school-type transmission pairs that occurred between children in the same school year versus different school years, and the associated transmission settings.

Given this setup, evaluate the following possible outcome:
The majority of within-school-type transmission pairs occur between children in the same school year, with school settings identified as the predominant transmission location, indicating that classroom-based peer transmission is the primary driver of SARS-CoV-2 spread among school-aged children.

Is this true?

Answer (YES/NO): YES